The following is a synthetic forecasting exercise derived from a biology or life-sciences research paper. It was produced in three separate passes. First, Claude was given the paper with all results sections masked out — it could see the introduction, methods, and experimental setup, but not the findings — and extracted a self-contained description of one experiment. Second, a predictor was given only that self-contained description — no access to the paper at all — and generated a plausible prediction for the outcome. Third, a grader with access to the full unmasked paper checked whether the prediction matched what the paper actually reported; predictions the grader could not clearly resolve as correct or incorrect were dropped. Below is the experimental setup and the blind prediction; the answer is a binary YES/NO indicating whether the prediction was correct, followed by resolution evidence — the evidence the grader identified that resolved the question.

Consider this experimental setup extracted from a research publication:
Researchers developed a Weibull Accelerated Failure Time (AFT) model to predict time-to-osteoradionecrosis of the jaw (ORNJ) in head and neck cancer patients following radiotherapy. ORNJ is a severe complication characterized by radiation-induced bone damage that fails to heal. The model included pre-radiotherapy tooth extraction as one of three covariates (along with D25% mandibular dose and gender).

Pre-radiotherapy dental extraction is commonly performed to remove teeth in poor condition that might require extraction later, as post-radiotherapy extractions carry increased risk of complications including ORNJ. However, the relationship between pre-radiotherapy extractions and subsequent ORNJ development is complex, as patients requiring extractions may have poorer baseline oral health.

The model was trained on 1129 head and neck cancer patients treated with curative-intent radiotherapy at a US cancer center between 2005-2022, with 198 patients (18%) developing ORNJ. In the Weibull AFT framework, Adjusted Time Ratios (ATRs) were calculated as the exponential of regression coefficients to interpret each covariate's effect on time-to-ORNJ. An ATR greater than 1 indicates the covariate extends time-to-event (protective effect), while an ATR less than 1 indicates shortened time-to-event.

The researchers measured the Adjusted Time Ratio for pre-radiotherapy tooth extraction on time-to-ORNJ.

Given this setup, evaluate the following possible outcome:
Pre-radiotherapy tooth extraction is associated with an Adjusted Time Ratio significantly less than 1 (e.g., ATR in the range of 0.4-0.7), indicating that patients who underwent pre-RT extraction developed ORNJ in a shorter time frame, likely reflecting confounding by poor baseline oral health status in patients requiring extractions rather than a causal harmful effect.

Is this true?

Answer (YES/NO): NO